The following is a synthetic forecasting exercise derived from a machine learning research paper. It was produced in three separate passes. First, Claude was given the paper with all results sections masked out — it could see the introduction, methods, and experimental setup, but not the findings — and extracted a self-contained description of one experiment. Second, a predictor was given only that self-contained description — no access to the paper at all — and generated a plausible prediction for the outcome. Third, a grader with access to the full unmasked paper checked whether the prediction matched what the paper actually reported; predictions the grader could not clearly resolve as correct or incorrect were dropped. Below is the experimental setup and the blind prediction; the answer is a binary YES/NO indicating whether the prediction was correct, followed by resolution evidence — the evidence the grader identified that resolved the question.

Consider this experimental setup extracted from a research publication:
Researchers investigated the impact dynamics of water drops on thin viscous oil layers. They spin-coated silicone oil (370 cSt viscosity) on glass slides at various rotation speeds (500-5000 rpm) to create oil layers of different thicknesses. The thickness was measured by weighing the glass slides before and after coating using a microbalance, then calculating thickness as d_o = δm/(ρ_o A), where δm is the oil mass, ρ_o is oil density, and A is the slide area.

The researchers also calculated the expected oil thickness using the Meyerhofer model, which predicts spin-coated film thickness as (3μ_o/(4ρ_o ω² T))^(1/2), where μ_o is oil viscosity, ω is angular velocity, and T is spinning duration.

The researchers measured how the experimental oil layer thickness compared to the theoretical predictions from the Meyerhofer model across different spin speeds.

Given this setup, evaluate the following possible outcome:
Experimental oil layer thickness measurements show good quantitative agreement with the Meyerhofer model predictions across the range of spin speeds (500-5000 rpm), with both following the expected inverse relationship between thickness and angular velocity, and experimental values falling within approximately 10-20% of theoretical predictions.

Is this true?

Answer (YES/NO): NO